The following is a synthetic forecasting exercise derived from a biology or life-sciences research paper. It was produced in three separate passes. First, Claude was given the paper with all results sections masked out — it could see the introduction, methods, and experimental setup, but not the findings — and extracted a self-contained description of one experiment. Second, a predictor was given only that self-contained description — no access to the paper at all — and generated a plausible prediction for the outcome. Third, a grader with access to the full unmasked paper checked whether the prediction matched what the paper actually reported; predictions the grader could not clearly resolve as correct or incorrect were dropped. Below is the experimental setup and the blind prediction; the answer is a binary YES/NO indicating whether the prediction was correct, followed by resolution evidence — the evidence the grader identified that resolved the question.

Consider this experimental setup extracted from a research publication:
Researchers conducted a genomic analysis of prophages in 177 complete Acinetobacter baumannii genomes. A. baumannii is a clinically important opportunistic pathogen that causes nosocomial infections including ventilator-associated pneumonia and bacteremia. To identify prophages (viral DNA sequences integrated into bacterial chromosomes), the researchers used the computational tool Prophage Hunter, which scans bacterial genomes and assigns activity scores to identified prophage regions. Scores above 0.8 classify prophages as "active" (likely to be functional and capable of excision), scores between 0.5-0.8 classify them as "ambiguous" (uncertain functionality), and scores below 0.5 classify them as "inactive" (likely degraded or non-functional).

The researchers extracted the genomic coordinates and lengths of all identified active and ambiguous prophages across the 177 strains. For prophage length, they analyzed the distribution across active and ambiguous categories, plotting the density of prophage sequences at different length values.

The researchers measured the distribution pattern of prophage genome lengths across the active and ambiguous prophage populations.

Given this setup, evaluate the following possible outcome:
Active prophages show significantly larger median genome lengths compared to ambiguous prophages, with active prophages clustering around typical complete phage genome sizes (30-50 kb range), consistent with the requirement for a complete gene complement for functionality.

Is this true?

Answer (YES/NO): NO